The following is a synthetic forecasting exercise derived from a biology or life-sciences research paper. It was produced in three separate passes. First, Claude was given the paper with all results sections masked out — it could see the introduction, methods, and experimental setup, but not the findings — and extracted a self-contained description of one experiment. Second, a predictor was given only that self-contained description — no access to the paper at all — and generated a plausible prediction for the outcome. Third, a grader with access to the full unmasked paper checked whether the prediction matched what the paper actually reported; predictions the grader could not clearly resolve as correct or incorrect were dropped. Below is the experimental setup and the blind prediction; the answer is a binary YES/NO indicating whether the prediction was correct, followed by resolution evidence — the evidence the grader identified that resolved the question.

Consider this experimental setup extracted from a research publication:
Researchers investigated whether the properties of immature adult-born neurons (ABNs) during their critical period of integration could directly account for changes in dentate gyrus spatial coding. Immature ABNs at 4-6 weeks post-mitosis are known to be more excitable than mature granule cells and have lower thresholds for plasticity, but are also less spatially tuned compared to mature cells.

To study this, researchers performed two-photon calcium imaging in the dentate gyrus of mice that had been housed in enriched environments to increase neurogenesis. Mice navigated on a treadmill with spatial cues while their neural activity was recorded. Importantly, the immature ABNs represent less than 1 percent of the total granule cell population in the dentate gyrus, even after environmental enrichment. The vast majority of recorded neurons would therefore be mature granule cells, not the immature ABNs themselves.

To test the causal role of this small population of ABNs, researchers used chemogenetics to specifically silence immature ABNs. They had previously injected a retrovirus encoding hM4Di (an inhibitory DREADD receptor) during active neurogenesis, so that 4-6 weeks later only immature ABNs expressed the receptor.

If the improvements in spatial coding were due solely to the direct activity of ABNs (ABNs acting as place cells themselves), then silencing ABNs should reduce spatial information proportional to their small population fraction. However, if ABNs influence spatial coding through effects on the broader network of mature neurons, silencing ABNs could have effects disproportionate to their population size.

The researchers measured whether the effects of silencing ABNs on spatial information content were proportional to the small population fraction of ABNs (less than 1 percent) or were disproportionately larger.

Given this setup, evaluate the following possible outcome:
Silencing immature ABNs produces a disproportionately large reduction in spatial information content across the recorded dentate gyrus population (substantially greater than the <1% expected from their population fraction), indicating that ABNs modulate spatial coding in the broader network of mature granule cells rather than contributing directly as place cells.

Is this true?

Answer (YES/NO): YES